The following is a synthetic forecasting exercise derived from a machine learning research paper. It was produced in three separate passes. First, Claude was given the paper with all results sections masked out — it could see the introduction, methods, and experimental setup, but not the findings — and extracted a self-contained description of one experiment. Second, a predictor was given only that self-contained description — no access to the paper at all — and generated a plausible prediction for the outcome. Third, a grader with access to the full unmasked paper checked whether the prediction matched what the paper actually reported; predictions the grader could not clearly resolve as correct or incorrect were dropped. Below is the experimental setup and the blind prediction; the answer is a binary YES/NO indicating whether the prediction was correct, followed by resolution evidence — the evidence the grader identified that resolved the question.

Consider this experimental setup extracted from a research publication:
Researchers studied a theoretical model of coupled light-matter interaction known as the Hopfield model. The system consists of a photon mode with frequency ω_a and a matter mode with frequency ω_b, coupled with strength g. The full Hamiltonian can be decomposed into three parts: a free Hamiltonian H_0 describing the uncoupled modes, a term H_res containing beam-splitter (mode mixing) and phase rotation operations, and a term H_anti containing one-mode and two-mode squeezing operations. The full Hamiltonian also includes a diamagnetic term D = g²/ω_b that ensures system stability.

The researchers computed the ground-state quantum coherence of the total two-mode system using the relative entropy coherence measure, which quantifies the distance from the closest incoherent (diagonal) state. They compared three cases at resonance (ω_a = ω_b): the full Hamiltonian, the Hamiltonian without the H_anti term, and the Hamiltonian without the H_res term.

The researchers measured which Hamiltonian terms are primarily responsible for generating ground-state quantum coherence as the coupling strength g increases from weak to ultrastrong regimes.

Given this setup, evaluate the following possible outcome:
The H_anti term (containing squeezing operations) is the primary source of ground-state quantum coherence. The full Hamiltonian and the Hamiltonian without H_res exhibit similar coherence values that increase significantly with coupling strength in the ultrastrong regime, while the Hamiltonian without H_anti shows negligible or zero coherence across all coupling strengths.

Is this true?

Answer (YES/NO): YES